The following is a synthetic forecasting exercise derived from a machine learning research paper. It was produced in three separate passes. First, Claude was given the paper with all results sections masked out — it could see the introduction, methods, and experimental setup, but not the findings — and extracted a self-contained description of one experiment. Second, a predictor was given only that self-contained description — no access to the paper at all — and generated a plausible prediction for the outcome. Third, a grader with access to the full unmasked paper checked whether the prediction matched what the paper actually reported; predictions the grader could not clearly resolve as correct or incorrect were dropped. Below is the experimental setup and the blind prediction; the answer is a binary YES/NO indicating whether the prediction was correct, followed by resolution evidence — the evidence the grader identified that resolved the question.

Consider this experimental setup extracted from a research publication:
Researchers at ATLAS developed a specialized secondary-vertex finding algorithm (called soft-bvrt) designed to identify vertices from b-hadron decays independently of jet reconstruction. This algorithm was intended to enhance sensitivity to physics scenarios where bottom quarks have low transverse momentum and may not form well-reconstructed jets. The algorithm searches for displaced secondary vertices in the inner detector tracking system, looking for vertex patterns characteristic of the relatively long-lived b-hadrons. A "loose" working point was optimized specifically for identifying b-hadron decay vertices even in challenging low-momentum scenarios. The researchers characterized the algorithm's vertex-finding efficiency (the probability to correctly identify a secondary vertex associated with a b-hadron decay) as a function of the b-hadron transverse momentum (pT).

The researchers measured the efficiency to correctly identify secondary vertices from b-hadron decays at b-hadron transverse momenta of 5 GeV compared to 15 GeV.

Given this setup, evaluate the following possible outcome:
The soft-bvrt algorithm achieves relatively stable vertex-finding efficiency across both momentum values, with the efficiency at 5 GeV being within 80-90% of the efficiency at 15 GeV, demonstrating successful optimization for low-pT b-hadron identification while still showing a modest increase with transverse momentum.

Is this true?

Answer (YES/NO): NO